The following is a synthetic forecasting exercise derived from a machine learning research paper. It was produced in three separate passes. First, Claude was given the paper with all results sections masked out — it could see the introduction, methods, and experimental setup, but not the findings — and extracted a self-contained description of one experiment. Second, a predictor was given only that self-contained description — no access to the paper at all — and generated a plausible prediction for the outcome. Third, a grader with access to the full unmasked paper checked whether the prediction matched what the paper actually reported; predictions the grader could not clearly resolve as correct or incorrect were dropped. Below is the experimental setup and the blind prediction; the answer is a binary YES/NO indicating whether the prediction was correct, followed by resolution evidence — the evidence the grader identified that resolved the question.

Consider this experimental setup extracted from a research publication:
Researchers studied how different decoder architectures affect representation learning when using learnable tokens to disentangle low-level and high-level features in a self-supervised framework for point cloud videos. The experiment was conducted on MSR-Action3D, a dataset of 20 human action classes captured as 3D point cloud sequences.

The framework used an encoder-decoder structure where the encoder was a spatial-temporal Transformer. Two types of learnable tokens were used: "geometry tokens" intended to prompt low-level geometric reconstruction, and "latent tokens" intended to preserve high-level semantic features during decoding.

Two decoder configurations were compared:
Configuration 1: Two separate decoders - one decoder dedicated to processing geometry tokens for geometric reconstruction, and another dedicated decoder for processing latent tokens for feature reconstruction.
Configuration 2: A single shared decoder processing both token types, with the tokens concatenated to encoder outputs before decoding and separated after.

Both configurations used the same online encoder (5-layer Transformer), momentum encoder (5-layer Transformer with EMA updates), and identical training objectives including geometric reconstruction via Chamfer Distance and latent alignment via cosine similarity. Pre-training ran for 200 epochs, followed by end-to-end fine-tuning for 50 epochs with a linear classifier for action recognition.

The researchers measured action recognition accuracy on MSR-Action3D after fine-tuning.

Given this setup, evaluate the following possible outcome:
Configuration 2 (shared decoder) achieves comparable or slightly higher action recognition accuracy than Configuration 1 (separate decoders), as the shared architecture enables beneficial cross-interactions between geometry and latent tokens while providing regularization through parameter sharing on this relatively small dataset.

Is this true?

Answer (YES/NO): YES